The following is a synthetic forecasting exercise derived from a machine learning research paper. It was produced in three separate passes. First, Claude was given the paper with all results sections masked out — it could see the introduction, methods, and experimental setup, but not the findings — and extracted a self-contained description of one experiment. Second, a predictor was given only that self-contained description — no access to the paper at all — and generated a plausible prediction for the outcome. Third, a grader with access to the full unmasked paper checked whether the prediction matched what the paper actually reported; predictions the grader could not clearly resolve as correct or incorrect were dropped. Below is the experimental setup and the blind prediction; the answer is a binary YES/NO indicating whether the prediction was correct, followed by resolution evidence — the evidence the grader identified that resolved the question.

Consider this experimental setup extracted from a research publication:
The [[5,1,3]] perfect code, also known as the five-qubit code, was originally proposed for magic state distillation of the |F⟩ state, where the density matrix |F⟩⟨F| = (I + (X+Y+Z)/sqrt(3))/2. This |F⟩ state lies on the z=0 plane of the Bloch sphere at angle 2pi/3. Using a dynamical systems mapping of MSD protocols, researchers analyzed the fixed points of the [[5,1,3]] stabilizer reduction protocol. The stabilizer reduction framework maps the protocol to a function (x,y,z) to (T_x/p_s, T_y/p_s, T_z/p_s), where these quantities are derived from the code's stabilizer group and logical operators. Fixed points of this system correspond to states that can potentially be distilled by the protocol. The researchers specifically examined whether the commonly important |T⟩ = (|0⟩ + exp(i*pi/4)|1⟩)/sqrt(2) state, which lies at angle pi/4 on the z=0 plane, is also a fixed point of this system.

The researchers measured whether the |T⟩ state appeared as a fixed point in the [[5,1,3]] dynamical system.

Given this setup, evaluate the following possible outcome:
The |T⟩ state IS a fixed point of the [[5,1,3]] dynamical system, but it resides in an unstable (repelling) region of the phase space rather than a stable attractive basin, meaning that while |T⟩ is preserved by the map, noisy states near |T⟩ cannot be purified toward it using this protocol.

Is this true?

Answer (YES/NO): NO